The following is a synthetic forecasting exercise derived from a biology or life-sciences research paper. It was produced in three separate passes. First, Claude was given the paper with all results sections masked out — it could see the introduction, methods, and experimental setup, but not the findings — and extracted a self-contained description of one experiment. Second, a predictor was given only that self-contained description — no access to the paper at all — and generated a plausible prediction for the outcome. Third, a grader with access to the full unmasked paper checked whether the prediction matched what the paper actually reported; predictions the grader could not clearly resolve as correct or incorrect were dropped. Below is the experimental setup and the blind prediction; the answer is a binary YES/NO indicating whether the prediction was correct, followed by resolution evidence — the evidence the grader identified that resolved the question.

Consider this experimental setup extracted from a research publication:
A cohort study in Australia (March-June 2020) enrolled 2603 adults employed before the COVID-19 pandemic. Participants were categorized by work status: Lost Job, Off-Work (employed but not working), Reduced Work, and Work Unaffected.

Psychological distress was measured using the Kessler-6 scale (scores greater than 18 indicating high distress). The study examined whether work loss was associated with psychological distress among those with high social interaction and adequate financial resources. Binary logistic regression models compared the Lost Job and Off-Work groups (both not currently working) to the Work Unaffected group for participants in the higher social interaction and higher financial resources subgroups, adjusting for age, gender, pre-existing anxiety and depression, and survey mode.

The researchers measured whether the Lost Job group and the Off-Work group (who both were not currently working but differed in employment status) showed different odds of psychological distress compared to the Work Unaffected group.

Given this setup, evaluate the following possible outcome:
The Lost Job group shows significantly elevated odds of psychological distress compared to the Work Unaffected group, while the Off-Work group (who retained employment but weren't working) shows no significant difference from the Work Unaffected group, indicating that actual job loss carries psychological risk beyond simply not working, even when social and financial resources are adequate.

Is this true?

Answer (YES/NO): NO